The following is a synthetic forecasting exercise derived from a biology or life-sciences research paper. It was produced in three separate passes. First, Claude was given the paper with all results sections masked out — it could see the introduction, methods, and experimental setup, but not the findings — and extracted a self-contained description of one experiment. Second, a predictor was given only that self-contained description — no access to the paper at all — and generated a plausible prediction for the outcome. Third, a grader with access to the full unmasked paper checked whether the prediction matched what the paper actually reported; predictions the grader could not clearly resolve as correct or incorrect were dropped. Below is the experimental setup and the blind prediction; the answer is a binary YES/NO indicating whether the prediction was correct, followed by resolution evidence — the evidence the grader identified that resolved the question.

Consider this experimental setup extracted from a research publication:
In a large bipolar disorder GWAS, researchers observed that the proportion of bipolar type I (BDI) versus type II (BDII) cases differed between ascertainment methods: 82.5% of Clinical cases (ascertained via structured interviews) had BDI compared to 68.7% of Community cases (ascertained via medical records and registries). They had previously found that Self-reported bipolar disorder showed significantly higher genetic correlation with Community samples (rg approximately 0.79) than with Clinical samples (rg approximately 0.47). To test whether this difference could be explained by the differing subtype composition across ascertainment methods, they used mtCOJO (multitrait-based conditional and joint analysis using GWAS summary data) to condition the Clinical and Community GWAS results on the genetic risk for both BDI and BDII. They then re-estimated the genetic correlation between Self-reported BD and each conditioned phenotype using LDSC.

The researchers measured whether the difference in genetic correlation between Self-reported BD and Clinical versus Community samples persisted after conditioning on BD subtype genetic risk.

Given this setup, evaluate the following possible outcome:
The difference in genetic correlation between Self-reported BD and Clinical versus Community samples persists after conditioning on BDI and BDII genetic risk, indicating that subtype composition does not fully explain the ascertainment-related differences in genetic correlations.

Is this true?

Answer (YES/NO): NO